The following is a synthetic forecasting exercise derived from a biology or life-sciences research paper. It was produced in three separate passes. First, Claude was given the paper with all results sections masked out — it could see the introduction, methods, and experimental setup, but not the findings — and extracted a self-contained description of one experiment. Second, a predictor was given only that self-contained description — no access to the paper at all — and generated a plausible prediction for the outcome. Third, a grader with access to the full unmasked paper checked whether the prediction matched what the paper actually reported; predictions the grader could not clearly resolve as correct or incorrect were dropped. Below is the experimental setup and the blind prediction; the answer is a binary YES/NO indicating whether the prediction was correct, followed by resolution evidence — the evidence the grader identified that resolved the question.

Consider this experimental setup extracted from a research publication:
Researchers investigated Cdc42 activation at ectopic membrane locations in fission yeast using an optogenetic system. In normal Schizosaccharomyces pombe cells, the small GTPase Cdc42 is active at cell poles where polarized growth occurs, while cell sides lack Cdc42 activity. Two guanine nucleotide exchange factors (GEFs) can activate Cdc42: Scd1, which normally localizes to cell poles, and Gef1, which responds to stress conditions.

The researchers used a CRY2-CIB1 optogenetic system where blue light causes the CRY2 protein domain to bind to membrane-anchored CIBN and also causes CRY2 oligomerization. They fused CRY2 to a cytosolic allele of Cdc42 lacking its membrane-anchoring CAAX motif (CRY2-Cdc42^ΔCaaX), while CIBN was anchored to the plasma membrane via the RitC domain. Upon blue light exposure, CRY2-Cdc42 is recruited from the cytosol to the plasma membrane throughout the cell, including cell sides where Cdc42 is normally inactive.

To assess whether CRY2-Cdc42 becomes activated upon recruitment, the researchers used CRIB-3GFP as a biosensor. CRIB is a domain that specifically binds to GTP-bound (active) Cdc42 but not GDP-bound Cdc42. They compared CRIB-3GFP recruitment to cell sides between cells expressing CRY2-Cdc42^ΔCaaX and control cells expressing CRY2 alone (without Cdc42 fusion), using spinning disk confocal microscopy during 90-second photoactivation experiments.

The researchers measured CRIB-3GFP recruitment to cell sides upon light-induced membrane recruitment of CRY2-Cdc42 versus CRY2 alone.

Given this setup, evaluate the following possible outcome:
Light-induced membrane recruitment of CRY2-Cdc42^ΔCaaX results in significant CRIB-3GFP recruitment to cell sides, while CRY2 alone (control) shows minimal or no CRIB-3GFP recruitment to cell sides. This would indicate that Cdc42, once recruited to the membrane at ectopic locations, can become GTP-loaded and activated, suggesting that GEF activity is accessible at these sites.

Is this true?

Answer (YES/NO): YES